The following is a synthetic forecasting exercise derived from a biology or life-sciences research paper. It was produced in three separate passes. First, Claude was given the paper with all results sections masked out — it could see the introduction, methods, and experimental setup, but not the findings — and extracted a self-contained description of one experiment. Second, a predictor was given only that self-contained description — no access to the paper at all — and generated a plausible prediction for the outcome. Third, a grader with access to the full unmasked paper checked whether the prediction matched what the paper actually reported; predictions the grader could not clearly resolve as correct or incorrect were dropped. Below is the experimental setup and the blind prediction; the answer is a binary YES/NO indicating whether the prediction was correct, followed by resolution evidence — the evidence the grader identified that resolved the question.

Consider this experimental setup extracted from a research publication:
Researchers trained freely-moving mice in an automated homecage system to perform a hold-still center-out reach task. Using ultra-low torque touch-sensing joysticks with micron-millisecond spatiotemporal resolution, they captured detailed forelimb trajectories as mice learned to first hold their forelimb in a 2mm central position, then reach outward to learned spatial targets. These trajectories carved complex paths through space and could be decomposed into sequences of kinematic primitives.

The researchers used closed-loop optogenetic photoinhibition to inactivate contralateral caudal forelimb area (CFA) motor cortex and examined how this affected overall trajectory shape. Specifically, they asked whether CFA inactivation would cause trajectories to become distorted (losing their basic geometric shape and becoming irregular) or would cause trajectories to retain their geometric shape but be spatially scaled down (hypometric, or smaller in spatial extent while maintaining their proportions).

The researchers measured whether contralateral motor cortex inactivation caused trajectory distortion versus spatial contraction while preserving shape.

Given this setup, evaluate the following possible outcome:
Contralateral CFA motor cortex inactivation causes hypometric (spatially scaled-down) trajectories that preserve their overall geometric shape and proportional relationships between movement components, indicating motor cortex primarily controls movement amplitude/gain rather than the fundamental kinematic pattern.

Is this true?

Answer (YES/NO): YES